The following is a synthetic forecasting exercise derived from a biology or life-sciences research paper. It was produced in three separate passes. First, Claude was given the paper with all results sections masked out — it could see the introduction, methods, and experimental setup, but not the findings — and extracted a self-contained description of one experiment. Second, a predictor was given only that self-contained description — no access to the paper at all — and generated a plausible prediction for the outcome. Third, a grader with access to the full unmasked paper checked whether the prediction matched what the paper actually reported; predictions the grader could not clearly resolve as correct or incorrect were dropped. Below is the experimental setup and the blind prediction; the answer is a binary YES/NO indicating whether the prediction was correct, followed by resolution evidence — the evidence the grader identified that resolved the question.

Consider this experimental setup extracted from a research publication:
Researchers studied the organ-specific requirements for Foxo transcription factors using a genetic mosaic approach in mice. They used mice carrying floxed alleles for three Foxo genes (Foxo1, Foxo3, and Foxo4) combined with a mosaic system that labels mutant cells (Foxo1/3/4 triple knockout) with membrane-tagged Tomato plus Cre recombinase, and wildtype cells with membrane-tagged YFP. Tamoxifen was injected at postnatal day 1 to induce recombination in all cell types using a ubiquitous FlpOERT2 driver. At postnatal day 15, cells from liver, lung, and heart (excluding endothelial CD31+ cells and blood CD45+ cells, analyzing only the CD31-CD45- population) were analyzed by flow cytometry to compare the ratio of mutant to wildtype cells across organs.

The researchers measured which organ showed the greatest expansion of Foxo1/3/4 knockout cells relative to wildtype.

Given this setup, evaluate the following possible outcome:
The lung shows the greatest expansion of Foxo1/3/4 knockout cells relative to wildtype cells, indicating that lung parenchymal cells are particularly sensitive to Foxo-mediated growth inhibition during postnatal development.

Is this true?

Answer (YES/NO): NO